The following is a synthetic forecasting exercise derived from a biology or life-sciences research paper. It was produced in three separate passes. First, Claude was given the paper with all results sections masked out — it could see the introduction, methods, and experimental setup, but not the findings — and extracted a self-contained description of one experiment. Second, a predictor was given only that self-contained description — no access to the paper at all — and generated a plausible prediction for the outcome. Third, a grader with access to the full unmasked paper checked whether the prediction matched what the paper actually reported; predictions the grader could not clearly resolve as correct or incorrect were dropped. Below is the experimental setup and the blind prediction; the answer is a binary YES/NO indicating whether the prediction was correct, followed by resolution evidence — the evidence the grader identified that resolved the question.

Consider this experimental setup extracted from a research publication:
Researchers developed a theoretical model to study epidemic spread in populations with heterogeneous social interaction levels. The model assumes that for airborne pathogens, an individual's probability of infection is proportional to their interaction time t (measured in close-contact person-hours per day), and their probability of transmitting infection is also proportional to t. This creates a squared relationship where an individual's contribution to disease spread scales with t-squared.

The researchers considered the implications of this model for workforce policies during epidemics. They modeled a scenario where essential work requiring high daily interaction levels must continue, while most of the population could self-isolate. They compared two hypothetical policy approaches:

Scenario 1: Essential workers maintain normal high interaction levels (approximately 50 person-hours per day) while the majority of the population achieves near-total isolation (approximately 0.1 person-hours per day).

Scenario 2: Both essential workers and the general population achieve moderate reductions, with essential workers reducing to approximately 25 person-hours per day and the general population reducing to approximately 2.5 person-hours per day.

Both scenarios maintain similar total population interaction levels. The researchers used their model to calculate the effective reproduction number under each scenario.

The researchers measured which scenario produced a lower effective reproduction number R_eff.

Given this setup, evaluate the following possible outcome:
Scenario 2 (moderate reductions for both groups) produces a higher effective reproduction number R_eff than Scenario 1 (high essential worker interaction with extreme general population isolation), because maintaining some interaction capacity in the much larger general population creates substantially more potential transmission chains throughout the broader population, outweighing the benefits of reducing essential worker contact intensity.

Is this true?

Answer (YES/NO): NO